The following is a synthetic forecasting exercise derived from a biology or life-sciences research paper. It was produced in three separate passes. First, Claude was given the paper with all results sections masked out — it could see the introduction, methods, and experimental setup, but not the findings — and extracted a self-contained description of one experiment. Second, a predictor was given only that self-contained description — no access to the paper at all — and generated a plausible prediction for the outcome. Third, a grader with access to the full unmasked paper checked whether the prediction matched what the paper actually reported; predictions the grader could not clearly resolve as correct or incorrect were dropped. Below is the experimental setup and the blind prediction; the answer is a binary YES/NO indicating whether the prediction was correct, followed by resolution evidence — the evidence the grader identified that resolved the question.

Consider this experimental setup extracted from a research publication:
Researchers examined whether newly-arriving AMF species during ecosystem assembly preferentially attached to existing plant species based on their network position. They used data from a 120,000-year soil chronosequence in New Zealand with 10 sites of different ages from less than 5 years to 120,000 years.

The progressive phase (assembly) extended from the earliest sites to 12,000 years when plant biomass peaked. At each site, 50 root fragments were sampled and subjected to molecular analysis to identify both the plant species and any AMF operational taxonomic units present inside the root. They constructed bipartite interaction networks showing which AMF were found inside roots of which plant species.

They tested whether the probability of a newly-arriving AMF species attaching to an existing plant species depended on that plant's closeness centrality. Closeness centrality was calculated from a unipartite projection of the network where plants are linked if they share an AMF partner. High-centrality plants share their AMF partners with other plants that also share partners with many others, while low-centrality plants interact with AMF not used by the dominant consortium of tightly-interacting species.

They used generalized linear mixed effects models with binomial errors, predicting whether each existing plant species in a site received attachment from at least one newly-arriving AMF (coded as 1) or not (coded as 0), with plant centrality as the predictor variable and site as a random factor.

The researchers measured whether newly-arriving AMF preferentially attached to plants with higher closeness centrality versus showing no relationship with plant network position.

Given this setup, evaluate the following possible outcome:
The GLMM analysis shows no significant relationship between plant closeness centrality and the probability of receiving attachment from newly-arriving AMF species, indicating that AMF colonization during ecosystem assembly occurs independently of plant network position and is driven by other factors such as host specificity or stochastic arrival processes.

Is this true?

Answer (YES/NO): NO